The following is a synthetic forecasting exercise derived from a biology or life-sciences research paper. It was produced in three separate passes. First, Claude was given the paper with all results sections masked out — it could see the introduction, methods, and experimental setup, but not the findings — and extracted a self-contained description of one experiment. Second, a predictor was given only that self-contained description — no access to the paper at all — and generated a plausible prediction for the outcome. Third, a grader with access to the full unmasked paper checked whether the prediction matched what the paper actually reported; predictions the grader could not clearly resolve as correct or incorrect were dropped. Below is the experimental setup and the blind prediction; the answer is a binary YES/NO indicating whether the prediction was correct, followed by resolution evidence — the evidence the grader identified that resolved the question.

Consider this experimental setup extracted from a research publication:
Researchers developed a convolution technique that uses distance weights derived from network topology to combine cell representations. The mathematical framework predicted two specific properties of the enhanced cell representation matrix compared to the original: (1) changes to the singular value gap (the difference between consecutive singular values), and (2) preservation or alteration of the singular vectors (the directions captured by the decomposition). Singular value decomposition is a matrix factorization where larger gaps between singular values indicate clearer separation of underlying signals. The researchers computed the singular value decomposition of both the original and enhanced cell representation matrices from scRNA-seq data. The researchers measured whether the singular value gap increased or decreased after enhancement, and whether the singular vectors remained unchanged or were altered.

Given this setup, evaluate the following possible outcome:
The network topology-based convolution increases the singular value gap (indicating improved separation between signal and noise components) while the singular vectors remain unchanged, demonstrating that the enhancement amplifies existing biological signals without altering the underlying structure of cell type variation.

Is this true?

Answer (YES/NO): YES